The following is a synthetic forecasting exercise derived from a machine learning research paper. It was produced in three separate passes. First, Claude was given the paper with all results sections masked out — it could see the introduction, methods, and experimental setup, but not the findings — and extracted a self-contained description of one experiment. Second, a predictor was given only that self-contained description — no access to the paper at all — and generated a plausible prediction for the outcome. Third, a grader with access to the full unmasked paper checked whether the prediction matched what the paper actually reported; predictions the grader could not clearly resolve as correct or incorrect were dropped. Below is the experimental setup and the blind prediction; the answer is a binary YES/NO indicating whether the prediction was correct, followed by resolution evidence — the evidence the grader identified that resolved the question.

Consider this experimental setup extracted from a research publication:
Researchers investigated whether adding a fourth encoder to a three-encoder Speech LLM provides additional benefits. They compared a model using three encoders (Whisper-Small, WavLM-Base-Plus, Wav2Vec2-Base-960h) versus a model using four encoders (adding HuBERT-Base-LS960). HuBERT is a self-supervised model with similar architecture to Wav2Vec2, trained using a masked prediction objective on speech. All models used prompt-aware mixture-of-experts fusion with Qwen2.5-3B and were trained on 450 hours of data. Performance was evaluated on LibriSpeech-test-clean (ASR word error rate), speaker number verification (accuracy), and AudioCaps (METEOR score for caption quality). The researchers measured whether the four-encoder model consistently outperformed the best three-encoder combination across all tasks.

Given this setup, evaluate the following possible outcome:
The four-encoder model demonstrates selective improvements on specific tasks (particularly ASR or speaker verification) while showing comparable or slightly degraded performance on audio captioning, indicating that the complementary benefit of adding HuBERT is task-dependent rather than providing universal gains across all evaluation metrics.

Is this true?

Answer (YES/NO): NO